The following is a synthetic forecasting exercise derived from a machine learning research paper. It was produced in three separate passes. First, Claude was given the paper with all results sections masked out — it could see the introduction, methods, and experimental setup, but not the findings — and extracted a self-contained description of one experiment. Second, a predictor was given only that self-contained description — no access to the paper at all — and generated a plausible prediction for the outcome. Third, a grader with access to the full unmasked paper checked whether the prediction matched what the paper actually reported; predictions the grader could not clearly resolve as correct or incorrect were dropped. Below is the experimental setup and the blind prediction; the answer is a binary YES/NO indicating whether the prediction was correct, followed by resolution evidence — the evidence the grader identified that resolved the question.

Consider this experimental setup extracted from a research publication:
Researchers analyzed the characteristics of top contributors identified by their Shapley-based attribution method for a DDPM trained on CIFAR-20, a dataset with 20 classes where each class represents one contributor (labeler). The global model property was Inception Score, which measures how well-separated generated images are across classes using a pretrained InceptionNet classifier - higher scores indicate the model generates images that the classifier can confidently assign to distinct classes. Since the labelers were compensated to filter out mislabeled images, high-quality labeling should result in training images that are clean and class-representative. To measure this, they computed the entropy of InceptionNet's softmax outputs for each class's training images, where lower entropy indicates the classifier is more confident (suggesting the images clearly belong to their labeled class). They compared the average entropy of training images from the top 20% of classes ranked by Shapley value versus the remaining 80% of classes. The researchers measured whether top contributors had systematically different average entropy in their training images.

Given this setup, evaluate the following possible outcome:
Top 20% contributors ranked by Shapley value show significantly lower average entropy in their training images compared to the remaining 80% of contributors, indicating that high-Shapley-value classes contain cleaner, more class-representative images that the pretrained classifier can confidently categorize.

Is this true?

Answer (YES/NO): YES